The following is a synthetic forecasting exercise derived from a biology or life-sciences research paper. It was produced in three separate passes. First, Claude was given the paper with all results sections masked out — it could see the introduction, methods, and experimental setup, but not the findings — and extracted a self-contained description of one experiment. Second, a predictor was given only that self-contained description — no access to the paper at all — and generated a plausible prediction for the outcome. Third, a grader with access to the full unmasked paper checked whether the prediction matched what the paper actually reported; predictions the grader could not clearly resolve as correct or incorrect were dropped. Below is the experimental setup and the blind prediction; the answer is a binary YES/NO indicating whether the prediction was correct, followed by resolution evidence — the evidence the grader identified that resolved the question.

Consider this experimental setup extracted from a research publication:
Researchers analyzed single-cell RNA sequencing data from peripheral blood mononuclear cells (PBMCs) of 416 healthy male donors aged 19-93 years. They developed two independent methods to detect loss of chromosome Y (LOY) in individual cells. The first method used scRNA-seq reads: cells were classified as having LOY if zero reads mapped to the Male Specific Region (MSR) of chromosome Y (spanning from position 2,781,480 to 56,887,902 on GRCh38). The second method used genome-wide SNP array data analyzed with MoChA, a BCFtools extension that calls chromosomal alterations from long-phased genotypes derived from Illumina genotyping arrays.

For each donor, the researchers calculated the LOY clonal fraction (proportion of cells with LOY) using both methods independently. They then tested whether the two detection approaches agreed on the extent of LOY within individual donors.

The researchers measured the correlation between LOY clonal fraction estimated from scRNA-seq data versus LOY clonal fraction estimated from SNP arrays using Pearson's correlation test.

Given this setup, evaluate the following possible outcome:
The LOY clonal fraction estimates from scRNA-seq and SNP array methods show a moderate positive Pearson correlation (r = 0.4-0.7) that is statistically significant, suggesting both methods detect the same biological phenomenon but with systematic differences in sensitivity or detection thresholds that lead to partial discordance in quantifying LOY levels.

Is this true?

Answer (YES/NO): NO